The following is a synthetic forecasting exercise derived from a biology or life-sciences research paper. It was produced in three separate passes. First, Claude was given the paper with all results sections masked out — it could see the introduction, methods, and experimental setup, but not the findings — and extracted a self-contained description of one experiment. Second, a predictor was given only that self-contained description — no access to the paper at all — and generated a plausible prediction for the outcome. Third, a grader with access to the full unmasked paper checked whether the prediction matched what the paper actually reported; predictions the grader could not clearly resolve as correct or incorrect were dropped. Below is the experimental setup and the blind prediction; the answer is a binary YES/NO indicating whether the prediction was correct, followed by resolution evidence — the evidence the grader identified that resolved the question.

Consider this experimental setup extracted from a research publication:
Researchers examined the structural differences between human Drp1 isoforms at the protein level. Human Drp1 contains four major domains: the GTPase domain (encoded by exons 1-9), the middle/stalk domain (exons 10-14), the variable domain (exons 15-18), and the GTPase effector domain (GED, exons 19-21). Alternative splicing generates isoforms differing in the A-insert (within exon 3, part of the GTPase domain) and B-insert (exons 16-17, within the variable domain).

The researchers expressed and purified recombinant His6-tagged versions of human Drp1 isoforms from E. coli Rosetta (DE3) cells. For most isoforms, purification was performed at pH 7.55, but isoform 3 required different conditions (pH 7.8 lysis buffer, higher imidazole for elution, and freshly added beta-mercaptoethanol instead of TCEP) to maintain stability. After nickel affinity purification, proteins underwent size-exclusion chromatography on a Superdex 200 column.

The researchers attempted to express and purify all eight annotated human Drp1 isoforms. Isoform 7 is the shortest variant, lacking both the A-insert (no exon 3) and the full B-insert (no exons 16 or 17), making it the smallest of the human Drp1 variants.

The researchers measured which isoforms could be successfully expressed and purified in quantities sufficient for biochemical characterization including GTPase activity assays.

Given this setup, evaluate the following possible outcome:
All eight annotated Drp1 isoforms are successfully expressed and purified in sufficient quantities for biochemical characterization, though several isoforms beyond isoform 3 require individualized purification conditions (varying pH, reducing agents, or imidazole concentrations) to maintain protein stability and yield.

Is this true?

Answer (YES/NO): NO